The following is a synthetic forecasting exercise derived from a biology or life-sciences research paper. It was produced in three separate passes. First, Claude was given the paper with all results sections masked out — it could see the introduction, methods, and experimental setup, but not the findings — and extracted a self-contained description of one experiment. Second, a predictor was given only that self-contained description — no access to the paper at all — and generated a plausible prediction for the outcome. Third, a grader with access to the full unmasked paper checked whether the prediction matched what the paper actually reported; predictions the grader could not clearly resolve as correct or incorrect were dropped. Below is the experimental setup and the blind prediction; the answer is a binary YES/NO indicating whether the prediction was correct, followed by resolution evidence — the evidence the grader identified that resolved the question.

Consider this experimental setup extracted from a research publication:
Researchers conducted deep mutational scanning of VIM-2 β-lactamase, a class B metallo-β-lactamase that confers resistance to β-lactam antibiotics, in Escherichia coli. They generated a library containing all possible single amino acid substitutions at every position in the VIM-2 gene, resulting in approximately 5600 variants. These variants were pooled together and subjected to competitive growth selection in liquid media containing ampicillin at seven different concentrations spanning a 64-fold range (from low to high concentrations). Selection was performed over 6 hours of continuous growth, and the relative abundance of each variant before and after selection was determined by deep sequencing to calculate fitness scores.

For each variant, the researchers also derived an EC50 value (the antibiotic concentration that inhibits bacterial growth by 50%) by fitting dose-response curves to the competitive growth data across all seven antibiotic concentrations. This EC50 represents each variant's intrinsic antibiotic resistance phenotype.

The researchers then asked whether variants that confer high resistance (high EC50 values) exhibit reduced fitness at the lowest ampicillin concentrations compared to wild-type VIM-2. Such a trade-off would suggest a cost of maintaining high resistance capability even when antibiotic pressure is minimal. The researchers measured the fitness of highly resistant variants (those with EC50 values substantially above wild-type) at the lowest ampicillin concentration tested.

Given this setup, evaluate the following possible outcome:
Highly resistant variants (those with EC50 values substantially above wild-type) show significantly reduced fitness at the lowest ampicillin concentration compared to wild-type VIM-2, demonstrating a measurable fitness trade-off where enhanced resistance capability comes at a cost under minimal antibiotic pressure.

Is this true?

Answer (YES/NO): NO